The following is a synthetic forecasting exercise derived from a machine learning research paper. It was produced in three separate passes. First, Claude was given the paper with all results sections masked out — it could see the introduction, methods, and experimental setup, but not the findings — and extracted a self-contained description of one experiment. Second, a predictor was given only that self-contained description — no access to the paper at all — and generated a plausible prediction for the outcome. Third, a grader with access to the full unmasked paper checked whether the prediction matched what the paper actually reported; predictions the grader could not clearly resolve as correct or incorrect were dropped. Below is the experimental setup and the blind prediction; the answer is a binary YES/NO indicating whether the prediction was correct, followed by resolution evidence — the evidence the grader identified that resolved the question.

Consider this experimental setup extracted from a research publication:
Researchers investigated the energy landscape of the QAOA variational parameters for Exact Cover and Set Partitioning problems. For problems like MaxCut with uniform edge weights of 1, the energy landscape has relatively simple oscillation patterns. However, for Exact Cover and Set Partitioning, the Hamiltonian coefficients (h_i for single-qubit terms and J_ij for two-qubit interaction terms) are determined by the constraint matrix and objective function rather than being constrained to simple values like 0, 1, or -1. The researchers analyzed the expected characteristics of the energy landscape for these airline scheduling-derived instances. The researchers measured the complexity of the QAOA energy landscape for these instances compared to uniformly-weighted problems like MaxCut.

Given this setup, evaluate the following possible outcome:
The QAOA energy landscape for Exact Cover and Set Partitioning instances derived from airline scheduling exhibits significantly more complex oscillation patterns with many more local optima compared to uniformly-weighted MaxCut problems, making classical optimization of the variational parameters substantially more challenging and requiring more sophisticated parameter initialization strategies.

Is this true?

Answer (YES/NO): YES